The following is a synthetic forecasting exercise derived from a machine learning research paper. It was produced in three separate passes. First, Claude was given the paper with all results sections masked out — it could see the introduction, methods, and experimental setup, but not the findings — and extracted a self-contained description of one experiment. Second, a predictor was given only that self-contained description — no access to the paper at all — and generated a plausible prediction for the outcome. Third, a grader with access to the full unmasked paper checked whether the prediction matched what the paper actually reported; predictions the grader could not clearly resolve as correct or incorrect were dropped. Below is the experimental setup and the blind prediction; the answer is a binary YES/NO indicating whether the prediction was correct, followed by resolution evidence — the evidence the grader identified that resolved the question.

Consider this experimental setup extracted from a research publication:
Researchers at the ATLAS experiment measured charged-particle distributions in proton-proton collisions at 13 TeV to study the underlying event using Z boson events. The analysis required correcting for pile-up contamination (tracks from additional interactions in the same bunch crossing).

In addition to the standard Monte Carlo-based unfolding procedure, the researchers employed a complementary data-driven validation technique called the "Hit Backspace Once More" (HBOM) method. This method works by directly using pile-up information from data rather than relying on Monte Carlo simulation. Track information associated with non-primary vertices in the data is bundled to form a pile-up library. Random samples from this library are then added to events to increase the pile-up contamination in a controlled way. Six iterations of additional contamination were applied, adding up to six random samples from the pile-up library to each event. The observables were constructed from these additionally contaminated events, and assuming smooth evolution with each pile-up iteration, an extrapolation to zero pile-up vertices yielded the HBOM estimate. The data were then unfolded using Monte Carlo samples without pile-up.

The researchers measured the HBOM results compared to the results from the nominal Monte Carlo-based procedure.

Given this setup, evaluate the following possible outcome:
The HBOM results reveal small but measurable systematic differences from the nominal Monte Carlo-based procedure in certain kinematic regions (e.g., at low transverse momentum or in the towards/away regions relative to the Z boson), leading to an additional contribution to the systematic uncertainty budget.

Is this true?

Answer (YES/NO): NO